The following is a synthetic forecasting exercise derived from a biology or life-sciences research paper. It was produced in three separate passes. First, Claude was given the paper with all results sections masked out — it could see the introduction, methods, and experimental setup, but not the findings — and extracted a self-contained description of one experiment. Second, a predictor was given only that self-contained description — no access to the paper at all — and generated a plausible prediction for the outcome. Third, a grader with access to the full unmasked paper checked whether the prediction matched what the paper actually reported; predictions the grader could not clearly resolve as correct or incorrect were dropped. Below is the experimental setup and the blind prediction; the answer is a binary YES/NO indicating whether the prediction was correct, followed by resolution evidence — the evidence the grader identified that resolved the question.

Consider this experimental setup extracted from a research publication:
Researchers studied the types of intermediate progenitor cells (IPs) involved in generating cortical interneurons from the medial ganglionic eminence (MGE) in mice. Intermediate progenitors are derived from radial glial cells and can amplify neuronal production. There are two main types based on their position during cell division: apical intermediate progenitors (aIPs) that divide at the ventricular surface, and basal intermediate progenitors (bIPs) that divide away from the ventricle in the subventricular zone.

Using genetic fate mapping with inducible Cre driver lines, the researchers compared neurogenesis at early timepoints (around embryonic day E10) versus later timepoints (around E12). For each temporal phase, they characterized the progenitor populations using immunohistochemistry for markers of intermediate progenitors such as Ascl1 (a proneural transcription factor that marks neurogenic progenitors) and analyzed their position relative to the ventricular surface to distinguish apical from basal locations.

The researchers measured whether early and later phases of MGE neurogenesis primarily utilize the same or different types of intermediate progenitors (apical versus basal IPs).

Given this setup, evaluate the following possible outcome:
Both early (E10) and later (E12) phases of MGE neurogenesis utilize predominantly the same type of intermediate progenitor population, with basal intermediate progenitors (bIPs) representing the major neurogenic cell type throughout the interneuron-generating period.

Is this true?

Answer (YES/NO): NO